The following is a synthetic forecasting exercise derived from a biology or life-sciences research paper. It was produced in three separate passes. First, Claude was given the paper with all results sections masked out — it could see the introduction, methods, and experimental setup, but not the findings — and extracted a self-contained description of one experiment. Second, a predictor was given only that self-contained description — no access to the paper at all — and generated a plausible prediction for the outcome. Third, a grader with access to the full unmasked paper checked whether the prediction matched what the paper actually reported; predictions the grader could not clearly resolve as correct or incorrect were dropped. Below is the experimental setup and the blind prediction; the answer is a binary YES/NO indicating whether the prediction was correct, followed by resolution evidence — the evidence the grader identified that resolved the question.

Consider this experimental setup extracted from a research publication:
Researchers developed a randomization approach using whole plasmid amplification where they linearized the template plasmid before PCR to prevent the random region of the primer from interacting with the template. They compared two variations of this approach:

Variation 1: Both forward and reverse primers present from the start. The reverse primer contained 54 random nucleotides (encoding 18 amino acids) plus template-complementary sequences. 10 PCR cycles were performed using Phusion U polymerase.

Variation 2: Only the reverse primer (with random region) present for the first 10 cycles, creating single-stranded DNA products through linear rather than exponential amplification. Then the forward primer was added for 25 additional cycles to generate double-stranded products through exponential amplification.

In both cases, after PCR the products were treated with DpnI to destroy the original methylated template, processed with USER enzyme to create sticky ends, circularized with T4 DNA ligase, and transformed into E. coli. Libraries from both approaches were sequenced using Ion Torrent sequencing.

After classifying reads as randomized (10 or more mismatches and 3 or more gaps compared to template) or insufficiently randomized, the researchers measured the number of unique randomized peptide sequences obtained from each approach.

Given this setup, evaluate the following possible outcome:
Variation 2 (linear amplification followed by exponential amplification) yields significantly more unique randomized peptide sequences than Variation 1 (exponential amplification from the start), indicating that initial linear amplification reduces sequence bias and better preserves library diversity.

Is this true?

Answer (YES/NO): YES